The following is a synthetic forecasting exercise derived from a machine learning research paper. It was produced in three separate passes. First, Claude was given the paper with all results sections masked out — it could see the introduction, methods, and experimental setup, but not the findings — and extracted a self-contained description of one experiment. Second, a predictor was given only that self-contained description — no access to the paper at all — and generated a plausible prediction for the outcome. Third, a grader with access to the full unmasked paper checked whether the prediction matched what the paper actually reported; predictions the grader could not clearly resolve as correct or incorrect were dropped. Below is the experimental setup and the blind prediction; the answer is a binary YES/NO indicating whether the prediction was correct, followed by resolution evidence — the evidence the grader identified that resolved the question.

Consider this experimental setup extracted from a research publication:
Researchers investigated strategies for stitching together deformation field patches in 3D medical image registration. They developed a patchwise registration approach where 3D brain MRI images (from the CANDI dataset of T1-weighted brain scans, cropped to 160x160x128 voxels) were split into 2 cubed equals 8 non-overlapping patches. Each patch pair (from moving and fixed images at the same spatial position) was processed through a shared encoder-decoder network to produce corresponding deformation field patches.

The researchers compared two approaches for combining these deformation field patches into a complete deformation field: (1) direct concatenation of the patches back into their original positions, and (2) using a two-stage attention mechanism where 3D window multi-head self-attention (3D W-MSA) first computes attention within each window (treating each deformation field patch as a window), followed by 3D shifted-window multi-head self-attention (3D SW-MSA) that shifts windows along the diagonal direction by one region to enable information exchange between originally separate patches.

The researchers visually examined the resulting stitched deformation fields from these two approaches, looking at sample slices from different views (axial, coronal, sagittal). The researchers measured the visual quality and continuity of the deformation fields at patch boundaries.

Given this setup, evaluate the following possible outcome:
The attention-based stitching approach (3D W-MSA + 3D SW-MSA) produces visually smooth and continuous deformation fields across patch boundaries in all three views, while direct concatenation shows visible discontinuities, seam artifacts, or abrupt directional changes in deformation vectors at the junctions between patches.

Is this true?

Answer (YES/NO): YES